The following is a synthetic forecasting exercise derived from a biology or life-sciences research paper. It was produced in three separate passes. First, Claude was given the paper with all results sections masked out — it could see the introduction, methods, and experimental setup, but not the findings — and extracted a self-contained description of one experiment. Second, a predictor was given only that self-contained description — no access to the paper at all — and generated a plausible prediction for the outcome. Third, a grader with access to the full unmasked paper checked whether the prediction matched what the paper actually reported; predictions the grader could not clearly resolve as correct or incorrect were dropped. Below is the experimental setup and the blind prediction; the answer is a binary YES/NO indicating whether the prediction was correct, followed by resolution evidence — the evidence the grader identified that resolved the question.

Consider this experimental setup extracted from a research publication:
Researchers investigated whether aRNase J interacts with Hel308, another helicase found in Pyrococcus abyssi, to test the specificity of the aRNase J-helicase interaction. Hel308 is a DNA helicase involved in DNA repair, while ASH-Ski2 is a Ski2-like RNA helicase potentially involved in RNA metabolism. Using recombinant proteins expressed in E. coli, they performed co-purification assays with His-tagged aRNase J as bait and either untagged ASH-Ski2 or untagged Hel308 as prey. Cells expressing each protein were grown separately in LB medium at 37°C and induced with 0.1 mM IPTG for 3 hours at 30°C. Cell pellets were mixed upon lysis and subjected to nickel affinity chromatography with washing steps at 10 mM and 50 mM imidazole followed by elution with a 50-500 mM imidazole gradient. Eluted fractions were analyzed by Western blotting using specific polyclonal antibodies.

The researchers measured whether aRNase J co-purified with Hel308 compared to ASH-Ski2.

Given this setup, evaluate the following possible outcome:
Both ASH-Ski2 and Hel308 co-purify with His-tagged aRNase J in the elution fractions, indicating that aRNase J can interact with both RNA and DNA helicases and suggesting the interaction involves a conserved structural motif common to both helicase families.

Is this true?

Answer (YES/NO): NO